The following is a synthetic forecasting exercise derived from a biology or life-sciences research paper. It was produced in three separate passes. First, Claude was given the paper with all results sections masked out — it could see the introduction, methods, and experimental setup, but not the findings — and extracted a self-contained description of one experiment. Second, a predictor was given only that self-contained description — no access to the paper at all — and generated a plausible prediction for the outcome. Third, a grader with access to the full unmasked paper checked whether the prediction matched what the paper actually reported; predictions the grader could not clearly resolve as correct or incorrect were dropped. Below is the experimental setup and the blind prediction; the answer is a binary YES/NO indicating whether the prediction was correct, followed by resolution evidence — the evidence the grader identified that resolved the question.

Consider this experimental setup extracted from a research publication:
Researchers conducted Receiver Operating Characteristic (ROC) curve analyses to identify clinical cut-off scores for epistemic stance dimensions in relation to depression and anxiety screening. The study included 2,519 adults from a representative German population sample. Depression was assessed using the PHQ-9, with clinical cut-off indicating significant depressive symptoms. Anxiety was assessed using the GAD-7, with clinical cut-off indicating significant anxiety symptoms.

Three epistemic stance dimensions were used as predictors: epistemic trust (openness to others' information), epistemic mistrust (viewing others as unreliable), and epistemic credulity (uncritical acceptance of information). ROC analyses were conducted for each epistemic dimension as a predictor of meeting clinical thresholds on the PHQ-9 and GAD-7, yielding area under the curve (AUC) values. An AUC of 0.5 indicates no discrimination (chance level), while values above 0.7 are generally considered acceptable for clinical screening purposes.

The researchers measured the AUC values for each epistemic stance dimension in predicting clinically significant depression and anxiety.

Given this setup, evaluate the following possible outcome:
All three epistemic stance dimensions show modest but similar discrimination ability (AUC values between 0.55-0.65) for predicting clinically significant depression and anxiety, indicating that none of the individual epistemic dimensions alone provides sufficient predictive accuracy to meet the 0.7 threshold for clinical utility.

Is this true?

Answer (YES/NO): NO